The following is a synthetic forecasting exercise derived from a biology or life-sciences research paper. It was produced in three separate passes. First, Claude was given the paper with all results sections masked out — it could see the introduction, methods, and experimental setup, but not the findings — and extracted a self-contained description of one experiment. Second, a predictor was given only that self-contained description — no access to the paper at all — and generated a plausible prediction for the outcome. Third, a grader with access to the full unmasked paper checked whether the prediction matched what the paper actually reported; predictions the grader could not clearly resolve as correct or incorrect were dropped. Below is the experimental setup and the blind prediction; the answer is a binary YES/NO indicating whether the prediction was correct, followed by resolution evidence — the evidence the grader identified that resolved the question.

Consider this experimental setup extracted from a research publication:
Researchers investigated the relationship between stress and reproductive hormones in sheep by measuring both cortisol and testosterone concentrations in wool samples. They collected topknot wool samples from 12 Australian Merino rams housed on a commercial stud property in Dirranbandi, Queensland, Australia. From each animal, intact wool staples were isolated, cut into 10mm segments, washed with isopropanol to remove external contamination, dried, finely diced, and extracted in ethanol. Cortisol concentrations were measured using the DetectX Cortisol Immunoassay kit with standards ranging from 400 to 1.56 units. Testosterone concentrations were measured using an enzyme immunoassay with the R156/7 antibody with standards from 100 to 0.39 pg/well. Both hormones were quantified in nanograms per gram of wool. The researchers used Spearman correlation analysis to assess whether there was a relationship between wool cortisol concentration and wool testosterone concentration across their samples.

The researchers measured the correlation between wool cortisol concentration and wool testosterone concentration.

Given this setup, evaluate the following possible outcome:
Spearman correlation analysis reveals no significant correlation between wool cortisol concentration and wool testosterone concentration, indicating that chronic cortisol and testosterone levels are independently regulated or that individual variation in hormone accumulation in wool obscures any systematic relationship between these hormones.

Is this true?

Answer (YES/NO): NO